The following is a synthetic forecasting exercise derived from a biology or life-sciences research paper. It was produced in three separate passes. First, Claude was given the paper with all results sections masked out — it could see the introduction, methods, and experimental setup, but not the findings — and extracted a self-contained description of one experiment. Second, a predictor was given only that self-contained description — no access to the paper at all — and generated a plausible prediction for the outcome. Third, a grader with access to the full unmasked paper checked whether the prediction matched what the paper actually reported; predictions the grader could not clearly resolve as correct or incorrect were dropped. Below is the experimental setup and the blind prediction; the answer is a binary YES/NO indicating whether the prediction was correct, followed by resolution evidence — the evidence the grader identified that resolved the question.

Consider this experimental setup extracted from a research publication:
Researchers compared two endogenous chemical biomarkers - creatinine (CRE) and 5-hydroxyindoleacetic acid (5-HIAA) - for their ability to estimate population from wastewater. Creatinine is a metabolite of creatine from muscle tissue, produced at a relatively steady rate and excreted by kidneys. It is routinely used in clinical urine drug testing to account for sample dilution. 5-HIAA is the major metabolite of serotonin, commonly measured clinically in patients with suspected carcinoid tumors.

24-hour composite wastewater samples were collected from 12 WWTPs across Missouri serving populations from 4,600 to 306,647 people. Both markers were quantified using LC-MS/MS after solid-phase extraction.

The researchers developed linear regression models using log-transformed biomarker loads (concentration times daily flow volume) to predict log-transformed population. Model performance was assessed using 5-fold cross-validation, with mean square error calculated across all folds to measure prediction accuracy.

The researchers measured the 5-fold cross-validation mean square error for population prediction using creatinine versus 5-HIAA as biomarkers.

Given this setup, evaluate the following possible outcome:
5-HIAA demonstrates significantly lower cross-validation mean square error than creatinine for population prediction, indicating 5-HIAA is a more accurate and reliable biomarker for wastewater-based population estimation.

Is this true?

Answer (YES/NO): YES